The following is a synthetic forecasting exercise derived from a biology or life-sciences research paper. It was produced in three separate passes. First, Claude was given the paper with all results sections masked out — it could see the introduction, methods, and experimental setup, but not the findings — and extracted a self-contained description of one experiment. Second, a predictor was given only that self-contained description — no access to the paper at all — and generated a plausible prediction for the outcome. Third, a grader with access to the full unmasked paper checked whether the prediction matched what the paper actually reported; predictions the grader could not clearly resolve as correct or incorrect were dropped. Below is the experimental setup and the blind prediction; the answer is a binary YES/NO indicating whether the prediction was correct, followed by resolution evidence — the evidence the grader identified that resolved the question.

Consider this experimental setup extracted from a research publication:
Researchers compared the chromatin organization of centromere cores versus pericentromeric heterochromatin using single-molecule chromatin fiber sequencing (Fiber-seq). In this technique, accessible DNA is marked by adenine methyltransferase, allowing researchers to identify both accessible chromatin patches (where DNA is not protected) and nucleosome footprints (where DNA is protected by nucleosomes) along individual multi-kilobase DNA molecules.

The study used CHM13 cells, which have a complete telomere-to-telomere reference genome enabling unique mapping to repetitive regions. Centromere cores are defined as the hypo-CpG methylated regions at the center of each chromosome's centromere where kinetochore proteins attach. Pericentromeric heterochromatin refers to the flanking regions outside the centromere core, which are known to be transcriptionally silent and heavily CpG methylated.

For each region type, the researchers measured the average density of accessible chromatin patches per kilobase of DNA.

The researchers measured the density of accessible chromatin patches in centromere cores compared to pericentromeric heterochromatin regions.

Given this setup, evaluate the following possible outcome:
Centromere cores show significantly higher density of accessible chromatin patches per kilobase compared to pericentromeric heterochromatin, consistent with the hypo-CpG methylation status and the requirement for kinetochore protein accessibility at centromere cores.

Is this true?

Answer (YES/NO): YES